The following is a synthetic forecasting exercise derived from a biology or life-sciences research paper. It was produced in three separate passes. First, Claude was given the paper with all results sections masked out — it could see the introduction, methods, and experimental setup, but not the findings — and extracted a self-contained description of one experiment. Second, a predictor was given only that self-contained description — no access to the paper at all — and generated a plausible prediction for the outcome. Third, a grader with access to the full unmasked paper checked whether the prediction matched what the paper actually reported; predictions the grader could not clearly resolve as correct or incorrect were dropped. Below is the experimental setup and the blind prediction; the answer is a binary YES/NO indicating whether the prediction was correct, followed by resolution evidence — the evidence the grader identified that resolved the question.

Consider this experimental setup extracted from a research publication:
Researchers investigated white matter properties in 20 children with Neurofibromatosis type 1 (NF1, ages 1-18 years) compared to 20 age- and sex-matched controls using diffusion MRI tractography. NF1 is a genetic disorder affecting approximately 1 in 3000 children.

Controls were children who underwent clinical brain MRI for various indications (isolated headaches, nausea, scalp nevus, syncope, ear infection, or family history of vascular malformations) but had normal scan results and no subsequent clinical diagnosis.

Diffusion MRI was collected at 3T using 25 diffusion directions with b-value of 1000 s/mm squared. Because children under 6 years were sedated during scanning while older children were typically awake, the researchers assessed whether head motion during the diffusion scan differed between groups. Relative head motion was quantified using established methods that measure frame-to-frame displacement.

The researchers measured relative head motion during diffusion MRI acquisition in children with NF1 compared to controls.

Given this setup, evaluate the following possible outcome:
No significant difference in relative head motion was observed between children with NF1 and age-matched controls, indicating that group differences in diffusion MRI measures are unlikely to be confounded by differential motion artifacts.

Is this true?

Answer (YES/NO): YES